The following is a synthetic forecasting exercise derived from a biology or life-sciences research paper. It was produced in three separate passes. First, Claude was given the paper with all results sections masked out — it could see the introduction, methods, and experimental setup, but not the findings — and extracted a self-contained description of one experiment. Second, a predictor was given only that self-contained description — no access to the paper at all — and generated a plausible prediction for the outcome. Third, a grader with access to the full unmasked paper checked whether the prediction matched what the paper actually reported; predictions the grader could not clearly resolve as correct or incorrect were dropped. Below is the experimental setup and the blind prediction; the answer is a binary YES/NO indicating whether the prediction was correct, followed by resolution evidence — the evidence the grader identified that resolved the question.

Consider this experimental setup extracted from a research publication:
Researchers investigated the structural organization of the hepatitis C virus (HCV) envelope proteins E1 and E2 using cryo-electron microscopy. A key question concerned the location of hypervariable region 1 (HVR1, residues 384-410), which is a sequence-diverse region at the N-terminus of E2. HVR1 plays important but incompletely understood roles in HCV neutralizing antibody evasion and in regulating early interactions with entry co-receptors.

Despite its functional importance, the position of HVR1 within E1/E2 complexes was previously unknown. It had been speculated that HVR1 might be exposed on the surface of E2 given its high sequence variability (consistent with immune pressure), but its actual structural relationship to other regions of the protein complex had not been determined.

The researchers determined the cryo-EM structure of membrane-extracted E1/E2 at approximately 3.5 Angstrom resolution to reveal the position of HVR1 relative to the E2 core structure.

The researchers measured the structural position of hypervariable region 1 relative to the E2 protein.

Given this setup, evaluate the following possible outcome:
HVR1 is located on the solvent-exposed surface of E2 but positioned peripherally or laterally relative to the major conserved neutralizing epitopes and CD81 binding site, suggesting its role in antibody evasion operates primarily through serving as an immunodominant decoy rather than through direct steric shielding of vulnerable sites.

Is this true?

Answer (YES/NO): NO